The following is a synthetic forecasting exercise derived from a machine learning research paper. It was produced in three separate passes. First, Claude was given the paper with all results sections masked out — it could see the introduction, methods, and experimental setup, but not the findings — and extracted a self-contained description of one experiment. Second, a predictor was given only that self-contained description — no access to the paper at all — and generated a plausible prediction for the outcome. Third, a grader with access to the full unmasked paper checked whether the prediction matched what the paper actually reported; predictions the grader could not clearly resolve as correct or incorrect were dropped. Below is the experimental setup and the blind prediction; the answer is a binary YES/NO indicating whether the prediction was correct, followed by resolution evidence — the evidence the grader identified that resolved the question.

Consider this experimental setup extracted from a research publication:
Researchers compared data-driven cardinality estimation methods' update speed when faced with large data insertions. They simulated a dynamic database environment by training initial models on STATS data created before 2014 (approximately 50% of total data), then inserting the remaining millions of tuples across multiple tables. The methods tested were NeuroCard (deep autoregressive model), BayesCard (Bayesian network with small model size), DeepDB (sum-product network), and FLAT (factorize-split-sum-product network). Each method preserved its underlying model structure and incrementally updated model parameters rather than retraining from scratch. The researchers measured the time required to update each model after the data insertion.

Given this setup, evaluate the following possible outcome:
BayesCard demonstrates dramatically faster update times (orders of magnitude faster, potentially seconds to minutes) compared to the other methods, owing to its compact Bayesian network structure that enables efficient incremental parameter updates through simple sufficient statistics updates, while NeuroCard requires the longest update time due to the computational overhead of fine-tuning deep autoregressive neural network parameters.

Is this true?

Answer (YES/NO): YES